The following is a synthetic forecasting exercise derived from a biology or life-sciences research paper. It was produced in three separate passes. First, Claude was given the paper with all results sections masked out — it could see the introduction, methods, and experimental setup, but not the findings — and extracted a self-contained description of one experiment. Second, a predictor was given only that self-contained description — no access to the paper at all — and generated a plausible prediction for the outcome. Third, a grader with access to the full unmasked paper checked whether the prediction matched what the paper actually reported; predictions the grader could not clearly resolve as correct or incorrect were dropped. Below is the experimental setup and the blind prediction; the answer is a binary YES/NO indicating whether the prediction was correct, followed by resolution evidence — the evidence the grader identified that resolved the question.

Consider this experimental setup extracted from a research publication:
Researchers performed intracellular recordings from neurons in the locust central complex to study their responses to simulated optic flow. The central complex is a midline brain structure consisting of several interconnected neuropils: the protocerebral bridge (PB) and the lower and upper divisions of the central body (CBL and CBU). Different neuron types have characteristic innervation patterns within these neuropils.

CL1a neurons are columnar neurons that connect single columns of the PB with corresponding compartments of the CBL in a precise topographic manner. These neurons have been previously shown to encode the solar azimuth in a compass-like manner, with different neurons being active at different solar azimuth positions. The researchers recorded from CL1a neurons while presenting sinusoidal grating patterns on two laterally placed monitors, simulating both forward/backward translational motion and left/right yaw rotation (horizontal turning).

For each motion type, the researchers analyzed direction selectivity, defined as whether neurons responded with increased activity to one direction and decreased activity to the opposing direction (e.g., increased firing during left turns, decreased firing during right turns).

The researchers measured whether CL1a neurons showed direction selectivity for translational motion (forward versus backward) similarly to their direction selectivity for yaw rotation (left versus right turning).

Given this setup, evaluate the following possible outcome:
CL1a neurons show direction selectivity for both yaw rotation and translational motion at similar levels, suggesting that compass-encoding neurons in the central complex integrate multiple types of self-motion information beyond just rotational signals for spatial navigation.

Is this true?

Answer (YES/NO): NO